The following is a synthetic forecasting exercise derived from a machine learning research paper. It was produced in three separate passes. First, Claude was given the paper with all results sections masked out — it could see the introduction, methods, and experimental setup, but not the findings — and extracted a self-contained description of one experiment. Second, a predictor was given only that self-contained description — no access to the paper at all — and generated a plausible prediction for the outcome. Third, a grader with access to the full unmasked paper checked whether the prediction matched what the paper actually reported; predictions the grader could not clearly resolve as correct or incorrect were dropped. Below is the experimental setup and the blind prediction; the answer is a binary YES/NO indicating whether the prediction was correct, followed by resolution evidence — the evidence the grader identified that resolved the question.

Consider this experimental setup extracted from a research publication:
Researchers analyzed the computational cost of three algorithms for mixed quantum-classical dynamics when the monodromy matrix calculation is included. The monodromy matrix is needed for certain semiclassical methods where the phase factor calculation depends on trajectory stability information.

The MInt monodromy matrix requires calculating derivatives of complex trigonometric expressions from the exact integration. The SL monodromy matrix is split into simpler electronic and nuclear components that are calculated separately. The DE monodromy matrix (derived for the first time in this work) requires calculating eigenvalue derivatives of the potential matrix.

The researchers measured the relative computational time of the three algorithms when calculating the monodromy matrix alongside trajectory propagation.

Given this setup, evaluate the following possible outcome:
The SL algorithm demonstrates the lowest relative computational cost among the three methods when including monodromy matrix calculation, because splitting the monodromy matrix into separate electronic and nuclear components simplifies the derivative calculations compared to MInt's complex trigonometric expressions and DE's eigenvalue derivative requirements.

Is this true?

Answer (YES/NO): YES